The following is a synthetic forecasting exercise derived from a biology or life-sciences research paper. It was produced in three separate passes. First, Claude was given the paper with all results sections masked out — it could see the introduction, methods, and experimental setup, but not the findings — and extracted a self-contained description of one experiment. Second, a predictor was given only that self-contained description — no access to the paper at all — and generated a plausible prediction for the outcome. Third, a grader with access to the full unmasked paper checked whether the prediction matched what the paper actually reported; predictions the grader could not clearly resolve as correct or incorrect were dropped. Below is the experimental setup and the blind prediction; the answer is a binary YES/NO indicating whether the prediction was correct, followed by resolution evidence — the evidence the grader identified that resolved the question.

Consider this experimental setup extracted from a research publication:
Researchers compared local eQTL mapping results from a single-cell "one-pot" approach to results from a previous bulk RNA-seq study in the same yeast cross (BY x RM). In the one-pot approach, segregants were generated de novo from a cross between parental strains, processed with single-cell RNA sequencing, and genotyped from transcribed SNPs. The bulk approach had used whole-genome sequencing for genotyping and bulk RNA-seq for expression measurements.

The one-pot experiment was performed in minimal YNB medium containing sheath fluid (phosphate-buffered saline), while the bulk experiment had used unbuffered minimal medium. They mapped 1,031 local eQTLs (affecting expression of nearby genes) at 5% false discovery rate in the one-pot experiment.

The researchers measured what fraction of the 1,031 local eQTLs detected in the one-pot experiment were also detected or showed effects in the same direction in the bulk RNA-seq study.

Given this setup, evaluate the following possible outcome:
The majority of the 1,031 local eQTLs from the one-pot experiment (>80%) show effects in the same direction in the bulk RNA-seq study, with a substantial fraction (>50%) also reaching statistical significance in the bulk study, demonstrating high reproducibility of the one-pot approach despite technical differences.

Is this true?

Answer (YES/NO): YES